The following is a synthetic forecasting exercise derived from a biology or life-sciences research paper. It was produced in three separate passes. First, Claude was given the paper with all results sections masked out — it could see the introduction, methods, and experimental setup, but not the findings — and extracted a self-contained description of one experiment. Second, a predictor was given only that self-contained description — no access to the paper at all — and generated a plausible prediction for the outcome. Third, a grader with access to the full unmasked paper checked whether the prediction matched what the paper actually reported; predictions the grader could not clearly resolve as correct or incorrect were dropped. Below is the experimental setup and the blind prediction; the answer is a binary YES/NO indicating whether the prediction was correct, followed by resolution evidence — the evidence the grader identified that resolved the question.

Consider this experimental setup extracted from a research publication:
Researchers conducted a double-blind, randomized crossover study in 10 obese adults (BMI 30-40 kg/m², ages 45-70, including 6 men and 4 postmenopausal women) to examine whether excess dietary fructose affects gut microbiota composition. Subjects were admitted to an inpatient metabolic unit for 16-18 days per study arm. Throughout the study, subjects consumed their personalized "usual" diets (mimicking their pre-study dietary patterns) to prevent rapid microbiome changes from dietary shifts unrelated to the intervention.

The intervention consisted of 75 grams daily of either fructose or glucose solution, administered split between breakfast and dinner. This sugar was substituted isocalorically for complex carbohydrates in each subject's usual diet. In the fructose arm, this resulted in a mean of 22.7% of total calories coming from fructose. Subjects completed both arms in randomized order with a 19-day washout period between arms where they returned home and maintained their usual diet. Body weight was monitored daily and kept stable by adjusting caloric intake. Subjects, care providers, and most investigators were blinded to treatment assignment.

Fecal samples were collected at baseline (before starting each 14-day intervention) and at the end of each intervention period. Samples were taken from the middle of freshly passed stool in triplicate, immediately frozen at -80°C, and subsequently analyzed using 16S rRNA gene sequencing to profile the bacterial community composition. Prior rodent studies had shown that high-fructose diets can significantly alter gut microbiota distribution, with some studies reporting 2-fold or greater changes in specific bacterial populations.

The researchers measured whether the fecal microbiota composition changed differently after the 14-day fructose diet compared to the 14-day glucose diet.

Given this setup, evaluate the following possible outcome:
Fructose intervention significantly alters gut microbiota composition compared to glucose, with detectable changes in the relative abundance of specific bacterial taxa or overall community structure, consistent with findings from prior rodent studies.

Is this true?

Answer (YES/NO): NO